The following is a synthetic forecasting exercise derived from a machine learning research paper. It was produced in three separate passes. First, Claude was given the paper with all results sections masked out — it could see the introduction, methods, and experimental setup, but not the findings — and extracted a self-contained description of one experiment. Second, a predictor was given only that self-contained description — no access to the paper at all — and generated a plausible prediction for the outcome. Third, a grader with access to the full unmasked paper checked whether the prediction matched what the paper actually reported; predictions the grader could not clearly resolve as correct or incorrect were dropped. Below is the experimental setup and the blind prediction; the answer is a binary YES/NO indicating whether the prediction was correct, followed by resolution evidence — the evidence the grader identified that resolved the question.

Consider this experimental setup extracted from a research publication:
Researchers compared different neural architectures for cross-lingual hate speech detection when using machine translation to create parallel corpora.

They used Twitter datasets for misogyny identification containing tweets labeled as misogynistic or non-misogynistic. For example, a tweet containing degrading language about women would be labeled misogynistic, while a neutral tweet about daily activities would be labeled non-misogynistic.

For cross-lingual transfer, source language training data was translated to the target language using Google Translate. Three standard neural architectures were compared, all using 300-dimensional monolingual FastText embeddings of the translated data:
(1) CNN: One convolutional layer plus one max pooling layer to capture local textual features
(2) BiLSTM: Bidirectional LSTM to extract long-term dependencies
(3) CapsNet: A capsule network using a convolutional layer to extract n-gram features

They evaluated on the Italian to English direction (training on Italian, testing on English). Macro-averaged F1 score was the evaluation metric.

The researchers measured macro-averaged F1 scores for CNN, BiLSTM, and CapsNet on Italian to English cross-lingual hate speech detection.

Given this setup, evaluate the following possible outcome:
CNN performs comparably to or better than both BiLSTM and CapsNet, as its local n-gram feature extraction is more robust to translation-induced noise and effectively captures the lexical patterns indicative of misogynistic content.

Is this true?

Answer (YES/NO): NO